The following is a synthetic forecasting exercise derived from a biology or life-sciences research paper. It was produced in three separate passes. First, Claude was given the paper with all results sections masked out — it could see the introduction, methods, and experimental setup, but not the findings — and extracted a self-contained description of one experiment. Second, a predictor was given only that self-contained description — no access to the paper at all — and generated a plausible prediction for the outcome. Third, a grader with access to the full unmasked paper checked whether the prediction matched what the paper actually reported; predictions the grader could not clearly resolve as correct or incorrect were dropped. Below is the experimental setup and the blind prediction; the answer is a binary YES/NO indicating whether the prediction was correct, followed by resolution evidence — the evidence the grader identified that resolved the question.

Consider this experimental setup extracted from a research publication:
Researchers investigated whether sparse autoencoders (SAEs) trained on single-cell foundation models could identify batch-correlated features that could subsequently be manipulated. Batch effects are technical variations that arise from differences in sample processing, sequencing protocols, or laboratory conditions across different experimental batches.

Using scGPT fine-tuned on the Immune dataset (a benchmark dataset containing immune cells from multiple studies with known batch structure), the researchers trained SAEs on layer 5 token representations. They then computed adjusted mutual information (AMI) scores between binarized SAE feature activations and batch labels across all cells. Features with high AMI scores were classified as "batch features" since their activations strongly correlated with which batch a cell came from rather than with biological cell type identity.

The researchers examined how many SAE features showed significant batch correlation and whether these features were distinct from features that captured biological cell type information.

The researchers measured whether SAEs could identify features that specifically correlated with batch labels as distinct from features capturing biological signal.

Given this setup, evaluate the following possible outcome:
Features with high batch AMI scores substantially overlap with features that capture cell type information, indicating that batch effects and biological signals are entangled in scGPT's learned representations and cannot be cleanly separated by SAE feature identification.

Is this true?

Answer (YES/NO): NO